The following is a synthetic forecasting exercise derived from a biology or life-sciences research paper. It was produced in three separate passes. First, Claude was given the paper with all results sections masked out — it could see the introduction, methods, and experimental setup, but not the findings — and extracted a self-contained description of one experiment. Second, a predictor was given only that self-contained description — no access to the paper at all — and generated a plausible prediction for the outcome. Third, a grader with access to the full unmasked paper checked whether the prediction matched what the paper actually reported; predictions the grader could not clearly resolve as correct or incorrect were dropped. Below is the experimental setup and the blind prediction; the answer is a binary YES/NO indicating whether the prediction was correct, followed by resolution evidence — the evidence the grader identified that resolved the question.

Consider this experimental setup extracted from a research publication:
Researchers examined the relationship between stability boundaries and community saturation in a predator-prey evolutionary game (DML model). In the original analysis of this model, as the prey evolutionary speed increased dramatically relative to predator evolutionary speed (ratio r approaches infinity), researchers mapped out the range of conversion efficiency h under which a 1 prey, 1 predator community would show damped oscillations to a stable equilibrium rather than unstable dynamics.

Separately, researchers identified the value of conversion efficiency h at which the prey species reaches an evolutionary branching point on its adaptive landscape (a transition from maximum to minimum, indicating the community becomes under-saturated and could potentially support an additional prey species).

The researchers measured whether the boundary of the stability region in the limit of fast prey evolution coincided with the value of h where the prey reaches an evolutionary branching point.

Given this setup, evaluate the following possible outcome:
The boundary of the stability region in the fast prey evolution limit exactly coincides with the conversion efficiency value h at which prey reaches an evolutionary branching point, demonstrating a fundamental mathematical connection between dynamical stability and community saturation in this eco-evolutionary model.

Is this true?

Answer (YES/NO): YES